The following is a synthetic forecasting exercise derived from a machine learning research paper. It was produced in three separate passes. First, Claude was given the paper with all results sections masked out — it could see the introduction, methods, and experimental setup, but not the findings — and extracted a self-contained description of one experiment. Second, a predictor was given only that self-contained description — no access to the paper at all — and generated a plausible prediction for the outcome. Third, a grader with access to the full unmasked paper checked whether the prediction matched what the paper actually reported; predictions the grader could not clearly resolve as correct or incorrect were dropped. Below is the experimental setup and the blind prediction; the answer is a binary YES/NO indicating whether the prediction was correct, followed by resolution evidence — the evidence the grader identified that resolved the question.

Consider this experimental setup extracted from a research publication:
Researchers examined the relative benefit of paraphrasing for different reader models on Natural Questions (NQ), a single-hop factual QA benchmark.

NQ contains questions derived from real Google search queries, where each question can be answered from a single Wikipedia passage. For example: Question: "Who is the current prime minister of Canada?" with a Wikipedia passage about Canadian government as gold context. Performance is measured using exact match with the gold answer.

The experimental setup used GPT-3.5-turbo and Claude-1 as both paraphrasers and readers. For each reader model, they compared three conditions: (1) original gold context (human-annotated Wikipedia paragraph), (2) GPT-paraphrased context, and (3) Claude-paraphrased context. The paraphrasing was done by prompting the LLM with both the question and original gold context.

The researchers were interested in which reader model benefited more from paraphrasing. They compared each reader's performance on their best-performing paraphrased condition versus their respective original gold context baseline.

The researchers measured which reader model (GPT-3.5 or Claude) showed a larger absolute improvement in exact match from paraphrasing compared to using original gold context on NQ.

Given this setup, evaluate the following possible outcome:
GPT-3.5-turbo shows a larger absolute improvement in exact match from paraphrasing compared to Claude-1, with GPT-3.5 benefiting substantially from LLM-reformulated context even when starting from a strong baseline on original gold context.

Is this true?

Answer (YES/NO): NO